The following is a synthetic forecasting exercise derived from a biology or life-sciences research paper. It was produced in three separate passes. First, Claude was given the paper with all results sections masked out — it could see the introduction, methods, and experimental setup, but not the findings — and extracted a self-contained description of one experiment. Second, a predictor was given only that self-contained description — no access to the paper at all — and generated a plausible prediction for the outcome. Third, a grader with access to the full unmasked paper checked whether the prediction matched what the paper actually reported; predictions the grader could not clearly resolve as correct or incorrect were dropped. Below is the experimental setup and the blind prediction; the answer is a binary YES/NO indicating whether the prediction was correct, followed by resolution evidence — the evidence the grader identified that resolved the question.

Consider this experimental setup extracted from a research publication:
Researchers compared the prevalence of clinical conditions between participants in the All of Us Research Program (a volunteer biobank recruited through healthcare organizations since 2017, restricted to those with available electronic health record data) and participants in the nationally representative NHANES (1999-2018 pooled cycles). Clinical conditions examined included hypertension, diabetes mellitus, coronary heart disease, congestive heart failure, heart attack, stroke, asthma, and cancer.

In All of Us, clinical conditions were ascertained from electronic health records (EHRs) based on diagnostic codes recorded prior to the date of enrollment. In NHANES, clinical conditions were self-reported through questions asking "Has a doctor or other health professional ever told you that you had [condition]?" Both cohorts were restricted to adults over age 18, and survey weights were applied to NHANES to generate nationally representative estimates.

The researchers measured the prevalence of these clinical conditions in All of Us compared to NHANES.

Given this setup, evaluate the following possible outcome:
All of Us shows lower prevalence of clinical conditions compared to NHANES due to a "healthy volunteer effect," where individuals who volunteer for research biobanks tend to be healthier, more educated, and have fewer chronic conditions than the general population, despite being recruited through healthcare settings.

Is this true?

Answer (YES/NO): NO